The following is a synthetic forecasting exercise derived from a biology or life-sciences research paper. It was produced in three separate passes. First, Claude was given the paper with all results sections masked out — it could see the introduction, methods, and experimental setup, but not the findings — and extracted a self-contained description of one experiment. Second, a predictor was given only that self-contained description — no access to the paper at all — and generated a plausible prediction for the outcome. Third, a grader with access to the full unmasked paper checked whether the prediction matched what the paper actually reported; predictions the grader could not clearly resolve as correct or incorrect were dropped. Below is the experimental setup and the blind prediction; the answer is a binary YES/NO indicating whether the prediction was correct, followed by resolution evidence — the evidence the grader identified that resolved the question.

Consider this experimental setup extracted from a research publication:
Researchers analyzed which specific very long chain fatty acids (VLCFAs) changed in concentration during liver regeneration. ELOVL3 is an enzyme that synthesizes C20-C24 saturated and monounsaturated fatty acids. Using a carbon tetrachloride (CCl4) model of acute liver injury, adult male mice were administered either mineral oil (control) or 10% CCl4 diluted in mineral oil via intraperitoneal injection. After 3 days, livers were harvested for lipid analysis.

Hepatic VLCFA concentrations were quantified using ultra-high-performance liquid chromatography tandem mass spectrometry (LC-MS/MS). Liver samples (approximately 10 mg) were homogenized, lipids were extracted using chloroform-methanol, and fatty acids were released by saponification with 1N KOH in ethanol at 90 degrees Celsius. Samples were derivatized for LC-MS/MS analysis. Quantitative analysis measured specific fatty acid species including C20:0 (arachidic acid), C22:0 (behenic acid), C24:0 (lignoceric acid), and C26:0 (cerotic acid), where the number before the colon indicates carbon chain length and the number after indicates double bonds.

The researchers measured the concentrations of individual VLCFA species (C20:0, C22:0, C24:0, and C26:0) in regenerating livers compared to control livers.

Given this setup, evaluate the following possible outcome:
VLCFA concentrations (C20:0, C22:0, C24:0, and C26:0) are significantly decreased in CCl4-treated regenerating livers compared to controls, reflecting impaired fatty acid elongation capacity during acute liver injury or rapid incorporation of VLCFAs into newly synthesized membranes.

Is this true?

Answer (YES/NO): NO